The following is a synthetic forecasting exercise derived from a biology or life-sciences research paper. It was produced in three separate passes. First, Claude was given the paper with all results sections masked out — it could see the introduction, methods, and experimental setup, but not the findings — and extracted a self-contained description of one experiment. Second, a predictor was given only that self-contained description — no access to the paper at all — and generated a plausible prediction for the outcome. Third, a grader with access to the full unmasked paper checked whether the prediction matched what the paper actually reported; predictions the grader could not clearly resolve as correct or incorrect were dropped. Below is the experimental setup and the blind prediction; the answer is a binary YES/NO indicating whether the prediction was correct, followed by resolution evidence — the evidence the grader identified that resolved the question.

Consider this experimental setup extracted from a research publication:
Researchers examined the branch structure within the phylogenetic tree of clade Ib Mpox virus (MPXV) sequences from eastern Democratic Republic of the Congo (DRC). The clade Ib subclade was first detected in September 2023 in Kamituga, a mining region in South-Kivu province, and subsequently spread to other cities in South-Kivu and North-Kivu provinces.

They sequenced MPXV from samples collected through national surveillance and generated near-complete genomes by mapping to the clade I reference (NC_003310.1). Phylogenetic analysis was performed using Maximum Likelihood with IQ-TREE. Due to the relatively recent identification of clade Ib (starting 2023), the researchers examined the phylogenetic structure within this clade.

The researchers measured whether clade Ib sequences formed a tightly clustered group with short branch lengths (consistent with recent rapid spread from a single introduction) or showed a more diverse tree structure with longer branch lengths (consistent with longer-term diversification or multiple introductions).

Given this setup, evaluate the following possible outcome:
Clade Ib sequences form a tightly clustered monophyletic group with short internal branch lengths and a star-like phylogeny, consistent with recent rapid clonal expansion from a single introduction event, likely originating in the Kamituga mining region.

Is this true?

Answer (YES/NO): YES